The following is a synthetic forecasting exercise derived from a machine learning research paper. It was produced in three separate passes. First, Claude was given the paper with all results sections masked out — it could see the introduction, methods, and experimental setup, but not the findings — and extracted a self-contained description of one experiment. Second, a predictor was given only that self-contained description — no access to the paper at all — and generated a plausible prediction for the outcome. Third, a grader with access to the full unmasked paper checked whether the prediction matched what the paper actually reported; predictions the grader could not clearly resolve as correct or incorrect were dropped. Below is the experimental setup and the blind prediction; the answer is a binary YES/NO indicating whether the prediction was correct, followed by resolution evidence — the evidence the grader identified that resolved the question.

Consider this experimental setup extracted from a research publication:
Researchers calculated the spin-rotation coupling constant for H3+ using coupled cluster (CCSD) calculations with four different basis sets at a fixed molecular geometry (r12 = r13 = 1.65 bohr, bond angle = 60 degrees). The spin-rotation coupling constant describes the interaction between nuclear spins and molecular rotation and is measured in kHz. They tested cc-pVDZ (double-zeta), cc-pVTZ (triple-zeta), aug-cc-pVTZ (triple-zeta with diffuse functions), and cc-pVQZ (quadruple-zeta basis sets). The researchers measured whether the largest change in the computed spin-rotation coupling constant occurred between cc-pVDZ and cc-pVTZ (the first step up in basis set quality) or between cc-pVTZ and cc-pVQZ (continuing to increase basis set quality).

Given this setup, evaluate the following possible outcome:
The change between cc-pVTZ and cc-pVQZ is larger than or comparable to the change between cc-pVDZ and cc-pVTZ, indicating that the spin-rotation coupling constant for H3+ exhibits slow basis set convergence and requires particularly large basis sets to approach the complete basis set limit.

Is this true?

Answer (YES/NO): NO